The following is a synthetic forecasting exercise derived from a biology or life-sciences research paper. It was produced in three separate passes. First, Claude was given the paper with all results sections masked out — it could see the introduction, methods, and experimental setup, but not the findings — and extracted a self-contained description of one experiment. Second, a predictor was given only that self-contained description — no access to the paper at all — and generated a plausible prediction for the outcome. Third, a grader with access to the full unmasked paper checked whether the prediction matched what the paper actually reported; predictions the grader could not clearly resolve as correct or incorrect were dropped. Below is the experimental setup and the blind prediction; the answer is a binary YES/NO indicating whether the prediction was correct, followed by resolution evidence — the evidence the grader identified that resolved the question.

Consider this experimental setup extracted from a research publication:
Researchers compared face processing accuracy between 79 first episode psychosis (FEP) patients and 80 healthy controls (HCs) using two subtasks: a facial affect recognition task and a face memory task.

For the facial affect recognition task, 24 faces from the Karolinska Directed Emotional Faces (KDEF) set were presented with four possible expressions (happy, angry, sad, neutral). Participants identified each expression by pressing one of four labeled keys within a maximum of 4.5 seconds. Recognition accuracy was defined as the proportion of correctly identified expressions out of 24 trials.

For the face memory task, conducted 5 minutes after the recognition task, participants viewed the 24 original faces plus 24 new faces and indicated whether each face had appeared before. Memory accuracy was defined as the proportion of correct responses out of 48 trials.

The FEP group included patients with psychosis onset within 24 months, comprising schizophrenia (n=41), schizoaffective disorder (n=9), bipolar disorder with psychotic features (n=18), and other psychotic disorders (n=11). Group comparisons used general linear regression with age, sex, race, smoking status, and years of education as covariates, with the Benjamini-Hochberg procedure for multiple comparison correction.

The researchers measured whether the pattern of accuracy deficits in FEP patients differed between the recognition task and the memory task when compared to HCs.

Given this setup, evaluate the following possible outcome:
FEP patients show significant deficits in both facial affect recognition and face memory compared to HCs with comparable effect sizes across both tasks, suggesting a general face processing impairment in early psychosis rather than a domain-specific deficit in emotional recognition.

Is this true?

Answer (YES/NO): NO